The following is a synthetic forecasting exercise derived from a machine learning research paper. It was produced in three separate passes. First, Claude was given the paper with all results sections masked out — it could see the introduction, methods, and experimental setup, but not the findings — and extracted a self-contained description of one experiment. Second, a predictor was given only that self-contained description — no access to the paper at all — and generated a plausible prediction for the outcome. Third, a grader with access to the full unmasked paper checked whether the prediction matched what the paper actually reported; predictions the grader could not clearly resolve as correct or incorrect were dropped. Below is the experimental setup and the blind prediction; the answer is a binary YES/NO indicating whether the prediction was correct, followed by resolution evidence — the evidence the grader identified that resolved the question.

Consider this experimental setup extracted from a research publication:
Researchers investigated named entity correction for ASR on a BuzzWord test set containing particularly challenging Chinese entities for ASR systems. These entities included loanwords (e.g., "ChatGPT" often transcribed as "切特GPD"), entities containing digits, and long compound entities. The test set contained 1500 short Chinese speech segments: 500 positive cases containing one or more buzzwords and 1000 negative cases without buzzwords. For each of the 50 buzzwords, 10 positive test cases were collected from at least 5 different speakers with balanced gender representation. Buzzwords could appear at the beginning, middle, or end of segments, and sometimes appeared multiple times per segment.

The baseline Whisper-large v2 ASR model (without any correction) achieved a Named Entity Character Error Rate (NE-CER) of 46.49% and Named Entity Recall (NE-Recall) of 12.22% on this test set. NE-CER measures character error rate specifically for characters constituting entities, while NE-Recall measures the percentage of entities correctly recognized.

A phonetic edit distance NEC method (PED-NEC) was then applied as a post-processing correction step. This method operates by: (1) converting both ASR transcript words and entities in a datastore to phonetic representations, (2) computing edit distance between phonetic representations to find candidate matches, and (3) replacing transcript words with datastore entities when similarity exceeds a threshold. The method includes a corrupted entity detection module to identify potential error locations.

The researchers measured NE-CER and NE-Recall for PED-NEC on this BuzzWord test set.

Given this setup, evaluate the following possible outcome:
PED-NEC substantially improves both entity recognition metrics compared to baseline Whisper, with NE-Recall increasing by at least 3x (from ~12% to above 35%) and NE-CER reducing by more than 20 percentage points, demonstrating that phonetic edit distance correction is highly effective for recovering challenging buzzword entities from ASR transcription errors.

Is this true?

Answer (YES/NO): YES